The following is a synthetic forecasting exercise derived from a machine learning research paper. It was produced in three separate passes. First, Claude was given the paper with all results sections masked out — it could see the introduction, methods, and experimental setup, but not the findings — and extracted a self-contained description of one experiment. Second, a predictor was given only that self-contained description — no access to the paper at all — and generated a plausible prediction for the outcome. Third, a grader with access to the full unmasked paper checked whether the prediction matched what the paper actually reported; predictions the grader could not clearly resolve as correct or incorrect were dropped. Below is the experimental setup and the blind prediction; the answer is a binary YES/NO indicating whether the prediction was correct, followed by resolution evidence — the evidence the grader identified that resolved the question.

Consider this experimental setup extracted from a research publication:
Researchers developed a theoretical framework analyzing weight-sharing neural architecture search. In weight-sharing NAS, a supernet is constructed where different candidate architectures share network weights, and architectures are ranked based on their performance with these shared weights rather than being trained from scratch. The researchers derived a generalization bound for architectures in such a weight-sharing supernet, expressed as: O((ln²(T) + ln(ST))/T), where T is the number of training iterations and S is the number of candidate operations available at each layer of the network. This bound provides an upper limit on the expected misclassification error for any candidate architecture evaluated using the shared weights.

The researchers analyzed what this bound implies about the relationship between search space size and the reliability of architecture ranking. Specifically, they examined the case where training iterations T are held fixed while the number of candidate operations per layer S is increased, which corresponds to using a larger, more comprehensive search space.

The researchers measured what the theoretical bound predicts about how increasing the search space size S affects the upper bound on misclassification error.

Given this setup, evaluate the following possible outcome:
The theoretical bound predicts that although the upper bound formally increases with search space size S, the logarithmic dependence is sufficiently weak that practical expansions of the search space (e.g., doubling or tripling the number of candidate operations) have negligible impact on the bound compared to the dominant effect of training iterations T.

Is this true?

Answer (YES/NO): NO